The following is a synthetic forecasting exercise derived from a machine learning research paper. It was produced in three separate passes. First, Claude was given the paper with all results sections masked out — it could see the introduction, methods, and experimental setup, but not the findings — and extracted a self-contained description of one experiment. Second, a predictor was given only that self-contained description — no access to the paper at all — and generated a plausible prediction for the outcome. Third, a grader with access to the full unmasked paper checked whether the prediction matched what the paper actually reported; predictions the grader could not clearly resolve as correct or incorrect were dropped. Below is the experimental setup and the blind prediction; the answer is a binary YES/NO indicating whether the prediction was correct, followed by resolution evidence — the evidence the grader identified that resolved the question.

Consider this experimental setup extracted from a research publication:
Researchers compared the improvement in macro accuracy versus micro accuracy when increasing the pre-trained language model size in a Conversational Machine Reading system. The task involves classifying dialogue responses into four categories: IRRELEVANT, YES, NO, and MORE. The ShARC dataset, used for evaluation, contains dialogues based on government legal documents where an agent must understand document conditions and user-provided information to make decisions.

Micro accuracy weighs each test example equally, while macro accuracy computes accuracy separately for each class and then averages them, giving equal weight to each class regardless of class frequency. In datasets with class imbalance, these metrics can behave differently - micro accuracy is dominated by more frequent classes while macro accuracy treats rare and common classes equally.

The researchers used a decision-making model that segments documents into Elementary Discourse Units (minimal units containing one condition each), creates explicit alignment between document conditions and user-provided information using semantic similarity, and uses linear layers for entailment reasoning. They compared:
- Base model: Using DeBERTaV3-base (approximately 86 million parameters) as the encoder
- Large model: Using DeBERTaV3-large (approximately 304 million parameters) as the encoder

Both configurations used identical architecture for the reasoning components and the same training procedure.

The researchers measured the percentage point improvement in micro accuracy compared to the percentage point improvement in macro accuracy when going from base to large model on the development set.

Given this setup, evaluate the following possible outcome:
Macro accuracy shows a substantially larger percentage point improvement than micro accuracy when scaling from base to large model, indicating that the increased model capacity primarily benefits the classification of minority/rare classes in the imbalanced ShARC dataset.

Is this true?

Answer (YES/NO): NO